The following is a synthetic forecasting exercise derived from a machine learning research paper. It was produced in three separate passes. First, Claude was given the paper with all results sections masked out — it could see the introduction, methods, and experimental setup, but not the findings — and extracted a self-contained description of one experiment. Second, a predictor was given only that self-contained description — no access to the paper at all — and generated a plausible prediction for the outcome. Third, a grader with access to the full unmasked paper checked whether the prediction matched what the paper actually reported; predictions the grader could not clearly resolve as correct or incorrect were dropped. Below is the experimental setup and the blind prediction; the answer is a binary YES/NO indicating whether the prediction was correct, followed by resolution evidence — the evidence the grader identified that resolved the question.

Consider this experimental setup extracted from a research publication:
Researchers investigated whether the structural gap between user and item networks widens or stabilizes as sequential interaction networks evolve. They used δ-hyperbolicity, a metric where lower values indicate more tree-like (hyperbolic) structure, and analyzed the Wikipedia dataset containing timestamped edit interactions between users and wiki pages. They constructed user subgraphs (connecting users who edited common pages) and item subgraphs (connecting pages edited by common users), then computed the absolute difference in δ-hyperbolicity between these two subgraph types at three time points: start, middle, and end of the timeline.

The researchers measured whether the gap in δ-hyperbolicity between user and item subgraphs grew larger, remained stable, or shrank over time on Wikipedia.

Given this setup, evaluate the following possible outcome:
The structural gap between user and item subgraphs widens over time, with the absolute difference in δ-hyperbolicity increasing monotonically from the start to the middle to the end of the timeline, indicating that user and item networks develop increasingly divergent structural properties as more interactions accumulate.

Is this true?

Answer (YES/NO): NO